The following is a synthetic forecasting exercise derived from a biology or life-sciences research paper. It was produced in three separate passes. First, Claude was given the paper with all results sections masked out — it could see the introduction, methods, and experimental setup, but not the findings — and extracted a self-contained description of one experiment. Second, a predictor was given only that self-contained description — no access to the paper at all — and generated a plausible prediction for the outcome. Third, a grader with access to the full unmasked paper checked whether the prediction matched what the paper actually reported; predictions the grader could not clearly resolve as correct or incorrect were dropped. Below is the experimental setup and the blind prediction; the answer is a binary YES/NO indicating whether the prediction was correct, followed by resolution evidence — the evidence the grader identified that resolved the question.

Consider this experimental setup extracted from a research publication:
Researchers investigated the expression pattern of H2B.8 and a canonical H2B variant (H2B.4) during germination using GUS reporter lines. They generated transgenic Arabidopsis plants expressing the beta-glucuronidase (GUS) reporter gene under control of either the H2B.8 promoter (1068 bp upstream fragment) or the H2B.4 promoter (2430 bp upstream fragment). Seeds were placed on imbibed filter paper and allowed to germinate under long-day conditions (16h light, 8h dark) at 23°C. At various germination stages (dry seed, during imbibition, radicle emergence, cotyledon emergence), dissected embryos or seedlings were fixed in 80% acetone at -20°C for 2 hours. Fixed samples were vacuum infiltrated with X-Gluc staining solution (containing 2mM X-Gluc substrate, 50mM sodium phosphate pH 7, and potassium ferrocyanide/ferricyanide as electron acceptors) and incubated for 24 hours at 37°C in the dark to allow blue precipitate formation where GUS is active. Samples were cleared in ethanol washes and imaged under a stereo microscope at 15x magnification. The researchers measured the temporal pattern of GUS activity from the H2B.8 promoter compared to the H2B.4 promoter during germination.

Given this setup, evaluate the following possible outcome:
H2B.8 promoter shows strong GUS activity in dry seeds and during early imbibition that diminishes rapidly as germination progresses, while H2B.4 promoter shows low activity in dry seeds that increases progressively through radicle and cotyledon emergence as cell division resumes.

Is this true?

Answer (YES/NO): NO